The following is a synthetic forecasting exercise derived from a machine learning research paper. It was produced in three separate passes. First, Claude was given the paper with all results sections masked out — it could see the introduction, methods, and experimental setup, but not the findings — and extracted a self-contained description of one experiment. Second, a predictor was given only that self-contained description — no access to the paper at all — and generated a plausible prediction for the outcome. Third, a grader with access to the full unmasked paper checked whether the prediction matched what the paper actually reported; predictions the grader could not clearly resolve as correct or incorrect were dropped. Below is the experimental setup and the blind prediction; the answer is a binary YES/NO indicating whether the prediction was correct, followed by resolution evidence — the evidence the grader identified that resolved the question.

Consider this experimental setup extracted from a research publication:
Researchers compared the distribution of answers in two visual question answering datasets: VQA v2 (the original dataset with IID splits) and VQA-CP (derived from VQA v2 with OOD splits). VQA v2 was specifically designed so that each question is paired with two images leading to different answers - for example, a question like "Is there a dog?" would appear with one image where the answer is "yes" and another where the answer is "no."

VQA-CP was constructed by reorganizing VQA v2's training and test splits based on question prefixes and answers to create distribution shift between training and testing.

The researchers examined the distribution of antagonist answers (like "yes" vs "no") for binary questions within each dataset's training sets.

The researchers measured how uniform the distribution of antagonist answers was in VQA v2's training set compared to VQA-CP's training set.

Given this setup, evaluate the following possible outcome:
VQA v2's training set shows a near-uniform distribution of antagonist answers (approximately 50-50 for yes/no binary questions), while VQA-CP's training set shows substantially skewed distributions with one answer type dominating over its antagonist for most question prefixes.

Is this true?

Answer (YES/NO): YES